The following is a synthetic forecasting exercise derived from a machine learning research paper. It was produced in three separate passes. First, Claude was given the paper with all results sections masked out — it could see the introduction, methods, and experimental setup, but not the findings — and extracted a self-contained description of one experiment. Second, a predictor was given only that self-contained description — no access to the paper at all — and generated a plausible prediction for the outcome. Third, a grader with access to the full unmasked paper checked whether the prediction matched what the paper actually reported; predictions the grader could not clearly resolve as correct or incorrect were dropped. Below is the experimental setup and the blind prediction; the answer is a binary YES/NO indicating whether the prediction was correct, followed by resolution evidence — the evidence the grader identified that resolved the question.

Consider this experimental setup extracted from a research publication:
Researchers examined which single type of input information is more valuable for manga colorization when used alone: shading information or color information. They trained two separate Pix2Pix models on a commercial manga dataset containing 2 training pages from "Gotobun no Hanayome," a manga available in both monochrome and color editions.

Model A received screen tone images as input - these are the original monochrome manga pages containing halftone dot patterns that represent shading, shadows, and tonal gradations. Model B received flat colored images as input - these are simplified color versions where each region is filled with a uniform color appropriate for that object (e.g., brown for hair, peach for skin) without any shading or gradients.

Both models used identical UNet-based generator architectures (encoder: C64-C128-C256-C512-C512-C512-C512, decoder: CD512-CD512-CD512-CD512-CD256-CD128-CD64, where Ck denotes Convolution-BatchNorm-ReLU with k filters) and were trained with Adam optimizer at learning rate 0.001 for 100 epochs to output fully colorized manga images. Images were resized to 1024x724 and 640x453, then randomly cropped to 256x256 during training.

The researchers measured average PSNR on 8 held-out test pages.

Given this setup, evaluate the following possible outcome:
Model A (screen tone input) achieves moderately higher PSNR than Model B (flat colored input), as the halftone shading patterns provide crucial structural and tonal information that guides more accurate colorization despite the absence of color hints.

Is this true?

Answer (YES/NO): YES